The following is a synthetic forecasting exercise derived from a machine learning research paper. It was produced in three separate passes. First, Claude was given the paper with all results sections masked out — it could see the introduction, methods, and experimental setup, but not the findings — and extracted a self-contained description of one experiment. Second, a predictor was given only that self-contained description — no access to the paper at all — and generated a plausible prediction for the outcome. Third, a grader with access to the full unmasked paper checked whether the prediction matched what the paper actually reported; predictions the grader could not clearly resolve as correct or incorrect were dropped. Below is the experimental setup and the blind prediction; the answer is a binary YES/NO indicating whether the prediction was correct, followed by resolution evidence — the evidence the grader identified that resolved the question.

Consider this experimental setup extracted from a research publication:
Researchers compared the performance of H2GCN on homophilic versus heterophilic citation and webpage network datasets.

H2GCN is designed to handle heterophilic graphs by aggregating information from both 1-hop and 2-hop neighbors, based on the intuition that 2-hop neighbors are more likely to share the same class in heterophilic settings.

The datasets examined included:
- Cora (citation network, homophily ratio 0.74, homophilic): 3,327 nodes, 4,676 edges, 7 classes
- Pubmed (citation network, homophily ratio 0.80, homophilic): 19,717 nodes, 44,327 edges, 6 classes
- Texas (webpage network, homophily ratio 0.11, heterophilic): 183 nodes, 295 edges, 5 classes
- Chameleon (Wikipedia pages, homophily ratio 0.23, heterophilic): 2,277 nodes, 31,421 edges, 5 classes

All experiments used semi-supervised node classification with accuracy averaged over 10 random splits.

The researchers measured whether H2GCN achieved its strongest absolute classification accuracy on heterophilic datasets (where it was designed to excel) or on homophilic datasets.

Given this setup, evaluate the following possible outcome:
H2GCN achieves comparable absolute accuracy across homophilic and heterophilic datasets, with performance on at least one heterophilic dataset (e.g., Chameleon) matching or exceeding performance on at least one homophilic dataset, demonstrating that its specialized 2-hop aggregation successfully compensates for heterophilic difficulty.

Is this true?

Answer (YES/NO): NO